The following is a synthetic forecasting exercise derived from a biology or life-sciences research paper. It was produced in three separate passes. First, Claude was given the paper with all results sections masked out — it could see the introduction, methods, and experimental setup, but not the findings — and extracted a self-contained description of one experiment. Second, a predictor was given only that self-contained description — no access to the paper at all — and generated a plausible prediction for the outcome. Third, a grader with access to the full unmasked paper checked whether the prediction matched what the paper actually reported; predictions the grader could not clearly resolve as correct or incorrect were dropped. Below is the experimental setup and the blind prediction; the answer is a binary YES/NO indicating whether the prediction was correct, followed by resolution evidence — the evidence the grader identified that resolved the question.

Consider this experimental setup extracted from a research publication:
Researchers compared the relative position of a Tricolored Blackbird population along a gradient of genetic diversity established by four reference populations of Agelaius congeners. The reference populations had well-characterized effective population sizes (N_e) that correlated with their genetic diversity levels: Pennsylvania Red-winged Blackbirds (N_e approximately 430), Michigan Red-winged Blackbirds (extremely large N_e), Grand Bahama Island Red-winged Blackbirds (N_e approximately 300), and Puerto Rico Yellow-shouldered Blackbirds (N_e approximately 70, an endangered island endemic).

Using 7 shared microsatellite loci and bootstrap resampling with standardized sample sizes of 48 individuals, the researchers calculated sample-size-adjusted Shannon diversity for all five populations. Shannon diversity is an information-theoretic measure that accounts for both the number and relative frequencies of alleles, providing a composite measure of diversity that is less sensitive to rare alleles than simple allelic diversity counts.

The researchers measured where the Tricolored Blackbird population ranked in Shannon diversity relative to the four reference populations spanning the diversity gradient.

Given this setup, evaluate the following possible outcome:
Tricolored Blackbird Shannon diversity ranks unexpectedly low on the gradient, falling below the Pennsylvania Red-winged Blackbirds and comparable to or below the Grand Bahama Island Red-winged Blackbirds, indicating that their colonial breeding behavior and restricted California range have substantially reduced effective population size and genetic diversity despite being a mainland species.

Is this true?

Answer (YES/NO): NO